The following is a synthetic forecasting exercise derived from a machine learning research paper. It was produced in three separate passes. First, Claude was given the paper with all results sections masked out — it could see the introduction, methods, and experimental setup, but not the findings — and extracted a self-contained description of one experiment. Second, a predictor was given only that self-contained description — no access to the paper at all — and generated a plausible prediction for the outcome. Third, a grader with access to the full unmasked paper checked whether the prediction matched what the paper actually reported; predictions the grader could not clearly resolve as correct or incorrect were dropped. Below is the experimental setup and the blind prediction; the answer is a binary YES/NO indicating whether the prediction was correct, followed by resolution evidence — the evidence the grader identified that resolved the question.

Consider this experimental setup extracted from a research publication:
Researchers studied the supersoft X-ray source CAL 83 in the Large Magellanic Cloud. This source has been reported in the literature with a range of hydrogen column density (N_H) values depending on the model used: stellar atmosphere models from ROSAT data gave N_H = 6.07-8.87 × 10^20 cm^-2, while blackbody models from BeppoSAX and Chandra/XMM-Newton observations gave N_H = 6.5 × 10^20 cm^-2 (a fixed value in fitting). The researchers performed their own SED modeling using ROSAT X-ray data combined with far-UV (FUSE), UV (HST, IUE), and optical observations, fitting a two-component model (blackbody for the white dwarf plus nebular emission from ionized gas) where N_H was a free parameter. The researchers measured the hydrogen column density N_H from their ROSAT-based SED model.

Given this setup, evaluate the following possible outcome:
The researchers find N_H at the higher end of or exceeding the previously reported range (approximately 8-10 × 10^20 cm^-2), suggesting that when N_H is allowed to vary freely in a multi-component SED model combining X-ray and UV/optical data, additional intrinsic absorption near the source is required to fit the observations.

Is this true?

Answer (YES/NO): YES